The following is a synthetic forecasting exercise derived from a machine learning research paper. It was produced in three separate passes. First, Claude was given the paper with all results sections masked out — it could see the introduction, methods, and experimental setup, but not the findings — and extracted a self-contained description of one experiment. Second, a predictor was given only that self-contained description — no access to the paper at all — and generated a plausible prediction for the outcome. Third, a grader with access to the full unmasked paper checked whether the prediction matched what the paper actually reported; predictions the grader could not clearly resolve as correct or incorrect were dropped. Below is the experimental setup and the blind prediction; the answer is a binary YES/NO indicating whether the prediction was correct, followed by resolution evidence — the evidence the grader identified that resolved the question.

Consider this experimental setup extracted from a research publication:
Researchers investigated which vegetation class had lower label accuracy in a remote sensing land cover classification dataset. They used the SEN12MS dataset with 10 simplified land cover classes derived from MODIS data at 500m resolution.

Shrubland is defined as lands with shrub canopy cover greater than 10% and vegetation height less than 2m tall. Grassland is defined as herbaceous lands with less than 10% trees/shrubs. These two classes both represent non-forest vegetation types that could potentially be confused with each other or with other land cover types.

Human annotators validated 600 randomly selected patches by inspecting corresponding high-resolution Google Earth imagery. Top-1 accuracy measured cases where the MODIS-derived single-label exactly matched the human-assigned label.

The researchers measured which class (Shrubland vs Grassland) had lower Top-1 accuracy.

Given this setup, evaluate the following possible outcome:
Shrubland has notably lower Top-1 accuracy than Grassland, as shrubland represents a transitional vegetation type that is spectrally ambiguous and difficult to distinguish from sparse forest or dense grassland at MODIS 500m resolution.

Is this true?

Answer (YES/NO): YES